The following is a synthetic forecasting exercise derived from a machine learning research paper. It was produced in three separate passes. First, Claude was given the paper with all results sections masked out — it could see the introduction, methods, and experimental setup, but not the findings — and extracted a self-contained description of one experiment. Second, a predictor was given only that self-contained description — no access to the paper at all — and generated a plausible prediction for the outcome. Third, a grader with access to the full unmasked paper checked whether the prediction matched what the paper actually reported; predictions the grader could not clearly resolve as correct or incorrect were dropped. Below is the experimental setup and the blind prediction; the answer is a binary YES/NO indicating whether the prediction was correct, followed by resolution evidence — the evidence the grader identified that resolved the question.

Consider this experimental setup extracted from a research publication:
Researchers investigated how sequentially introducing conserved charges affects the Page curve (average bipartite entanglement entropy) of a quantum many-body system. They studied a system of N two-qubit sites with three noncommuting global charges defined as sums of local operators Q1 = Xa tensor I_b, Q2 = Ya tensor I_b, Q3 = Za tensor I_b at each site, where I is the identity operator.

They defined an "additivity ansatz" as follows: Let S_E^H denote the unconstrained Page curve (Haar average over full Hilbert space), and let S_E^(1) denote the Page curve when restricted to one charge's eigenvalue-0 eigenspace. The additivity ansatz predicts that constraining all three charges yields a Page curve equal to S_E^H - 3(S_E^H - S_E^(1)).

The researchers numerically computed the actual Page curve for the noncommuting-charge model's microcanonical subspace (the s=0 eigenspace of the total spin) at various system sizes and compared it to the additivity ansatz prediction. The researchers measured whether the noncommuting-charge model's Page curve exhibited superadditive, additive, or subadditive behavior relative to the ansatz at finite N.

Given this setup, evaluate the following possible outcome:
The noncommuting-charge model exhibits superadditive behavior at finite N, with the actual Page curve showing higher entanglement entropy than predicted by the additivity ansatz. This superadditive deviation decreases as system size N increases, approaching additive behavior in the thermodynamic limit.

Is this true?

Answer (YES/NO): YES